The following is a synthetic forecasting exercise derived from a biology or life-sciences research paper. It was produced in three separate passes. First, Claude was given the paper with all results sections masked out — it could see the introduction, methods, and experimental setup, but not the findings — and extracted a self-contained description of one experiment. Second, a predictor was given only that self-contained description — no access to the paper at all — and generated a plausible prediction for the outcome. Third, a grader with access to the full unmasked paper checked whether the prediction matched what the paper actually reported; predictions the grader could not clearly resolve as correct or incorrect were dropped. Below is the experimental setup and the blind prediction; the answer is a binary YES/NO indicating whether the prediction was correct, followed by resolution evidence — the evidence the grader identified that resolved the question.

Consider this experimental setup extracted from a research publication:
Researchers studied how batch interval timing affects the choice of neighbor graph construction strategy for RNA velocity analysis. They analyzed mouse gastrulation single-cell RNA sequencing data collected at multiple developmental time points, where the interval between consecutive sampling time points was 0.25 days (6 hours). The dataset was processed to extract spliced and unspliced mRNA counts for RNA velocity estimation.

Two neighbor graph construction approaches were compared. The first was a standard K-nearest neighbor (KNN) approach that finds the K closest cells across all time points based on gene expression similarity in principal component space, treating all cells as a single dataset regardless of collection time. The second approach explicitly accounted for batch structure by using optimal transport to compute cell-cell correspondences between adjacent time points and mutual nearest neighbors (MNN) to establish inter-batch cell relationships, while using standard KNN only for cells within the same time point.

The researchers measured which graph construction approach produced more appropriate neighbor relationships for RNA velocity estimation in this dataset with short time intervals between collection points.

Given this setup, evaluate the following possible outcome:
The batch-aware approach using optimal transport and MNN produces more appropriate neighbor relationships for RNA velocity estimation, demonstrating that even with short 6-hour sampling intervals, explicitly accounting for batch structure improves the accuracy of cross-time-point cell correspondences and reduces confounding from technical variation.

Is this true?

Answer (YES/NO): NO